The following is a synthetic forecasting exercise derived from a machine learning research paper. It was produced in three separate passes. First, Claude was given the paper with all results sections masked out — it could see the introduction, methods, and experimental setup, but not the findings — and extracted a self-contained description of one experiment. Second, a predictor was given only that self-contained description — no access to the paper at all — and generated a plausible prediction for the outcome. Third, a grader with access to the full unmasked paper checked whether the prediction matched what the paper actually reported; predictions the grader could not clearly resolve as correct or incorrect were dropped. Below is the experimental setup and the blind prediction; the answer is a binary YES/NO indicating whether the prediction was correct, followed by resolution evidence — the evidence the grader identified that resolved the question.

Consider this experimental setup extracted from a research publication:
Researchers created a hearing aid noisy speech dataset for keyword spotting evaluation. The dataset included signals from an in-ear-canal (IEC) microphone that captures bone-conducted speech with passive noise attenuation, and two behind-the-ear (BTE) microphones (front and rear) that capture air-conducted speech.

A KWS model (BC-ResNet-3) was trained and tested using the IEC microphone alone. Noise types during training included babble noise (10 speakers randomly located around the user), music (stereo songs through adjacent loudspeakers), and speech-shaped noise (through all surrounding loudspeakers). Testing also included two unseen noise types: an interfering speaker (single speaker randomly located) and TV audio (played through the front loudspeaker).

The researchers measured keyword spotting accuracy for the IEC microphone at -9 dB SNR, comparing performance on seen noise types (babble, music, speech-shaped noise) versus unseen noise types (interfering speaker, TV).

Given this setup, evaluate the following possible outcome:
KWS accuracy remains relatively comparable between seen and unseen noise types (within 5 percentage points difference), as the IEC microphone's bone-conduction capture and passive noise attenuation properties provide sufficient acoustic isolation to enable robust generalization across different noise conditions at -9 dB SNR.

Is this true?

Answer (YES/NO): YES